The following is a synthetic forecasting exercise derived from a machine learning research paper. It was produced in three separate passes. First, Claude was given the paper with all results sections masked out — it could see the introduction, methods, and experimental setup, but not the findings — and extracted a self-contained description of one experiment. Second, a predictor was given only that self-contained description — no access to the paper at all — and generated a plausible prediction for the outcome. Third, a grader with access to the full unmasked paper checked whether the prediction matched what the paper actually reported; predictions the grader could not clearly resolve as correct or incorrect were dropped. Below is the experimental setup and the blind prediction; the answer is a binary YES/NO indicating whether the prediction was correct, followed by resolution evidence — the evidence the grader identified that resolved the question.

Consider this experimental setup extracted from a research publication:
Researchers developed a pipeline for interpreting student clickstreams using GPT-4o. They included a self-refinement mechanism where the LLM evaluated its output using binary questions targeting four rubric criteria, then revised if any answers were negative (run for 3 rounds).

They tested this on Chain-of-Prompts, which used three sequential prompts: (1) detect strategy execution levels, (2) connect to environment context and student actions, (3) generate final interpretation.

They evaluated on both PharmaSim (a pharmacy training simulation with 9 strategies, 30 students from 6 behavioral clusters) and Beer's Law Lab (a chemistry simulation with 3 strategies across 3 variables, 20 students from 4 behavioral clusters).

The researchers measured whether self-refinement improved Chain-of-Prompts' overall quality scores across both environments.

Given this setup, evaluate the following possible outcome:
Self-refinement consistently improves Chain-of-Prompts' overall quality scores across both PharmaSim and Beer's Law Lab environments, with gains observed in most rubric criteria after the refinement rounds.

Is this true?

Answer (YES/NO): NO